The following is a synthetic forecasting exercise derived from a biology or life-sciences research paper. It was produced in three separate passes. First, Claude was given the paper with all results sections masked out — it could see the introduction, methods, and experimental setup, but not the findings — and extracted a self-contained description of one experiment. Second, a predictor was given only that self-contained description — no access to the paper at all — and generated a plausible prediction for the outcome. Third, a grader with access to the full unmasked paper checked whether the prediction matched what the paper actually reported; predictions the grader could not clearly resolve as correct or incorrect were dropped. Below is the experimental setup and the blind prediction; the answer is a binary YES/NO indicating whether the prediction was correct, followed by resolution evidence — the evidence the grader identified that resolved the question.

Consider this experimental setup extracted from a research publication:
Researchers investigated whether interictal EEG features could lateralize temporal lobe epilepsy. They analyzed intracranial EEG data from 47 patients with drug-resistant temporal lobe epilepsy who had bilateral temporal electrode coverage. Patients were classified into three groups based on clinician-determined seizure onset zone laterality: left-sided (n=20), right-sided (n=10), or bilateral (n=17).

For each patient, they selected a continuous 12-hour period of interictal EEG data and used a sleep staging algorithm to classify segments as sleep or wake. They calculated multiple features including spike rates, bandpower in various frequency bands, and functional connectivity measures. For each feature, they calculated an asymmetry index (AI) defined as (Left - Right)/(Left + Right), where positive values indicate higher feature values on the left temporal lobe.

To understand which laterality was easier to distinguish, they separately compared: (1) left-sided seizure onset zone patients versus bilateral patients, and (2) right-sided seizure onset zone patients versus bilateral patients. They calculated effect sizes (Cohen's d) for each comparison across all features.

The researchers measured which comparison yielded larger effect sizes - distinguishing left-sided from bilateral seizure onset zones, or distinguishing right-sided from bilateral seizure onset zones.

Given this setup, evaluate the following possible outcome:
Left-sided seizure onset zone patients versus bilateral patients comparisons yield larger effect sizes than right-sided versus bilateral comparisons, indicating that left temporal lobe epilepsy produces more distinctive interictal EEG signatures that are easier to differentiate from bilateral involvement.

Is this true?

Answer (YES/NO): YES